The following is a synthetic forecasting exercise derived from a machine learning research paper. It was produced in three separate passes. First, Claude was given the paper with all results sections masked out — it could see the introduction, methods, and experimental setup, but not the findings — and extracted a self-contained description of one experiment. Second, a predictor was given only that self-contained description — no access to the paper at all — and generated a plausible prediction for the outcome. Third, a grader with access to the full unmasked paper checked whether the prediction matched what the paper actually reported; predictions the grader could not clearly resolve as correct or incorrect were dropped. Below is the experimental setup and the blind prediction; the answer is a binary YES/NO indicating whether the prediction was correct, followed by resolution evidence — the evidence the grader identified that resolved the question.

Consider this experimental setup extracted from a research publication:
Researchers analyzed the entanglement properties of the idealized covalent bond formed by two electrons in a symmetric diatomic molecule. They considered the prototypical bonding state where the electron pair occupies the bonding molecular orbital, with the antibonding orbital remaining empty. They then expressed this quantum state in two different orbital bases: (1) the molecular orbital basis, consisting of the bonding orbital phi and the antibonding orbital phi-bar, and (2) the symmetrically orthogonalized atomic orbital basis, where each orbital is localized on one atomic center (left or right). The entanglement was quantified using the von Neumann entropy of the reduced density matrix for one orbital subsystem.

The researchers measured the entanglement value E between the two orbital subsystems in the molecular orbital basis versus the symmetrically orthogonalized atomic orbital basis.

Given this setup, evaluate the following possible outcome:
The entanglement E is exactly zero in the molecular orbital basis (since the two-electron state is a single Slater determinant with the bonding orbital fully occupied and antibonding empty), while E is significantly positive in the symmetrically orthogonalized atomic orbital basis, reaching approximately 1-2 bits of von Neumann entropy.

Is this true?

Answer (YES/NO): YES